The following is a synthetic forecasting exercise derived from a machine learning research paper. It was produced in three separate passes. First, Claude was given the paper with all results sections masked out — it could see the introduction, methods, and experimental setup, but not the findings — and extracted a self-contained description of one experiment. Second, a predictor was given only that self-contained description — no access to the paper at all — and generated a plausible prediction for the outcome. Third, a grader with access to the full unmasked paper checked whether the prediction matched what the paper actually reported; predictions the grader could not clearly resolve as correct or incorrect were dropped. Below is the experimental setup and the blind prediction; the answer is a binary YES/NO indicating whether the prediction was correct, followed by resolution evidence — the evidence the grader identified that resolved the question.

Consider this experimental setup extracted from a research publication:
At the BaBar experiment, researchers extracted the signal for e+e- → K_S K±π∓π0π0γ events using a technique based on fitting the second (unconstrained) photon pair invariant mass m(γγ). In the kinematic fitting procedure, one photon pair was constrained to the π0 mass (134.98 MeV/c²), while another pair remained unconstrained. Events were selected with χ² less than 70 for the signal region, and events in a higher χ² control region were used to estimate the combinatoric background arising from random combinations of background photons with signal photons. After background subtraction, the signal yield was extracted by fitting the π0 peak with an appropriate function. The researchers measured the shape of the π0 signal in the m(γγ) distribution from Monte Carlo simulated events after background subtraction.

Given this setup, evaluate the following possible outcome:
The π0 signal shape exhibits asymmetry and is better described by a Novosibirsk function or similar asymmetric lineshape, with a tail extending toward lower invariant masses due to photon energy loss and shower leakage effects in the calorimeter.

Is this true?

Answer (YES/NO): NO